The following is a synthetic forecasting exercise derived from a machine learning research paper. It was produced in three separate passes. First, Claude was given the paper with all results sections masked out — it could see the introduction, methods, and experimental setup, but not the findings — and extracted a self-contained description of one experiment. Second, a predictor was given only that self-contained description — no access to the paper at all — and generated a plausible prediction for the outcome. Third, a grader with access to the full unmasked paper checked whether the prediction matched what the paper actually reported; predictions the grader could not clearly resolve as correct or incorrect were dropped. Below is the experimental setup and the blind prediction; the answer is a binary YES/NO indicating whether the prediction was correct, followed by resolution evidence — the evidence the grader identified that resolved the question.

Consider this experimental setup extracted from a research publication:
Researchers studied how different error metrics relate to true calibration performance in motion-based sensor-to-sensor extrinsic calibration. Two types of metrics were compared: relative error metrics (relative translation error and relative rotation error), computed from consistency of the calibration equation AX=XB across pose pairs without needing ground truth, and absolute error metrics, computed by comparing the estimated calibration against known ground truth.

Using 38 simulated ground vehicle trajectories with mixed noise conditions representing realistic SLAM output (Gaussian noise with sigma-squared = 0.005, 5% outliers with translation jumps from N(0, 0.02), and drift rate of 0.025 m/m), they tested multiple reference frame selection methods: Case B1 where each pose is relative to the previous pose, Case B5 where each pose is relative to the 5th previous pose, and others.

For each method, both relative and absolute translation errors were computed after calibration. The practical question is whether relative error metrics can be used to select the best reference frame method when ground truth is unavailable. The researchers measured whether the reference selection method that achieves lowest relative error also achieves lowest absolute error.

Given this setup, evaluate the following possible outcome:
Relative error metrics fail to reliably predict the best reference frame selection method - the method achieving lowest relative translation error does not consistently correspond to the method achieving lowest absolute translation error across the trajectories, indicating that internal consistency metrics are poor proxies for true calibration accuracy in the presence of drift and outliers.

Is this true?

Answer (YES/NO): YES